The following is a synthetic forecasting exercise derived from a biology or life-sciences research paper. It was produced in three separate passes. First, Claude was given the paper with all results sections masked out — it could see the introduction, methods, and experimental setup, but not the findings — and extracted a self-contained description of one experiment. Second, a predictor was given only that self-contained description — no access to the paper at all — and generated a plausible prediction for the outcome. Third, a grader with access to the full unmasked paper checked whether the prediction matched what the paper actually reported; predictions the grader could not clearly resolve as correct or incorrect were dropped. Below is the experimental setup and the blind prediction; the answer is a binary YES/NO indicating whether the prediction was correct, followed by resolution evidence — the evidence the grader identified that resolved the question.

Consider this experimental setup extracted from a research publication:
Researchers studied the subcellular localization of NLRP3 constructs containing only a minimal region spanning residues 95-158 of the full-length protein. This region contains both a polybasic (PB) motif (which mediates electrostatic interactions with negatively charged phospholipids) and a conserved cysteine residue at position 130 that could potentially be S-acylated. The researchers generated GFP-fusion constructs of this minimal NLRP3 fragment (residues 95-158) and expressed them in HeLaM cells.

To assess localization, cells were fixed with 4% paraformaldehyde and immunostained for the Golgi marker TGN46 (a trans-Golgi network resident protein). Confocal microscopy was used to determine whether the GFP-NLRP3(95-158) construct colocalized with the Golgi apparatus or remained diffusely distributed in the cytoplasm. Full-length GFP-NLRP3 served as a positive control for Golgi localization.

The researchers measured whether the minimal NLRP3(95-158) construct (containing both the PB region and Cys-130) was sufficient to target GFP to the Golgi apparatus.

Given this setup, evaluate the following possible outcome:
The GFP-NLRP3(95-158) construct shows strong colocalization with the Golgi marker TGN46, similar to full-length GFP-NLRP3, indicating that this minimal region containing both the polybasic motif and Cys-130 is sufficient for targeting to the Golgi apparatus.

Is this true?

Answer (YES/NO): NO